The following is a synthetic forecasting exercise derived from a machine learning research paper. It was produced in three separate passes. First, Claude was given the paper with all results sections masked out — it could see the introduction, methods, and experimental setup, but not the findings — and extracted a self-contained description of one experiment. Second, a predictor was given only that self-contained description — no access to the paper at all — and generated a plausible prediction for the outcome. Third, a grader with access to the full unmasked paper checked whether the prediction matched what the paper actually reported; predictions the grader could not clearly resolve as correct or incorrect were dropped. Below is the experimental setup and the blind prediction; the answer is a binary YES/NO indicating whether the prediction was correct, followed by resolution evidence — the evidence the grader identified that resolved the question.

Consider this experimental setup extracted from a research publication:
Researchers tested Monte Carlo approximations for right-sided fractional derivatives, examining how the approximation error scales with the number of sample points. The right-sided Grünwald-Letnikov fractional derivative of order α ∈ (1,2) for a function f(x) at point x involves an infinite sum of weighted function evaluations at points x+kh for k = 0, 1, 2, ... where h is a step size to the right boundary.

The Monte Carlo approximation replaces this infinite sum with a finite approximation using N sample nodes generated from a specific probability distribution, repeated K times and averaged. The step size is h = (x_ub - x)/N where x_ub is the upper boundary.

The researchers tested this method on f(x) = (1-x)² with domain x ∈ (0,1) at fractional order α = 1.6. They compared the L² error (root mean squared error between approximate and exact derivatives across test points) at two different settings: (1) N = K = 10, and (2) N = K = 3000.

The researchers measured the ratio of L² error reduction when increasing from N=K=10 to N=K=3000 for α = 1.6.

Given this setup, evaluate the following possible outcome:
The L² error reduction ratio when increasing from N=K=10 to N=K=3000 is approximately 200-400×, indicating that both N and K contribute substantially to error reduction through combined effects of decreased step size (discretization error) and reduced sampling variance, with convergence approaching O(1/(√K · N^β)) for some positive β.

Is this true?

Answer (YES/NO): NO